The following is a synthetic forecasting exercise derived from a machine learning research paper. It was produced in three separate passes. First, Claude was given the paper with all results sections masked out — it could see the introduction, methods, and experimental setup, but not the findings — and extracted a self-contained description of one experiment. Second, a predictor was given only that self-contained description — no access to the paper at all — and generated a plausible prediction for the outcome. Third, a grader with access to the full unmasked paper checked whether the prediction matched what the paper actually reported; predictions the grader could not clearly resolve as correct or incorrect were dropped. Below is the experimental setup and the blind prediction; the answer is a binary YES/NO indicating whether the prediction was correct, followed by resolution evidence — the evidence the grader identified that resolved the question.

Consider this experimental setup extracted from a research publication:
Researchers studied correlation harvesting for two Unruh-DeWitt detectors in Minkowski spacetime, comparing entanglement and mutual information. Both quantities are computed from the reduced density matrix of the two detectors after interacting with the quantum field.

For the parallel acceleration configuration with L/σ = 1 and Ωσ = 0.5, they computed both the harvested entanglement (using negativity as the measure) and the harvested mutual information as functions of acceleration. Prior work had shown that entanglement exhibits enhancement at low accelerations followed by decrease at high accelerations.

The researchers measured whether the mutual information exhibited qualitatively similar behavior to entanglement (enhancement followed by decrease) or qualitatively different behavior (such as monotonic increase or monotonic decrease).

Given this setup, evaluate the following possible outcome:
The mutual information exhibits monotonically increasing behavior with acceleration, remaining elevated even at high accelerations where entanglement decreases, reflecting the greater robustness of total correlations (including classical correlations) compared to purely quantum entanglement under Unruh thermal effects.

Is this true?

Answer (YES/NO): NO